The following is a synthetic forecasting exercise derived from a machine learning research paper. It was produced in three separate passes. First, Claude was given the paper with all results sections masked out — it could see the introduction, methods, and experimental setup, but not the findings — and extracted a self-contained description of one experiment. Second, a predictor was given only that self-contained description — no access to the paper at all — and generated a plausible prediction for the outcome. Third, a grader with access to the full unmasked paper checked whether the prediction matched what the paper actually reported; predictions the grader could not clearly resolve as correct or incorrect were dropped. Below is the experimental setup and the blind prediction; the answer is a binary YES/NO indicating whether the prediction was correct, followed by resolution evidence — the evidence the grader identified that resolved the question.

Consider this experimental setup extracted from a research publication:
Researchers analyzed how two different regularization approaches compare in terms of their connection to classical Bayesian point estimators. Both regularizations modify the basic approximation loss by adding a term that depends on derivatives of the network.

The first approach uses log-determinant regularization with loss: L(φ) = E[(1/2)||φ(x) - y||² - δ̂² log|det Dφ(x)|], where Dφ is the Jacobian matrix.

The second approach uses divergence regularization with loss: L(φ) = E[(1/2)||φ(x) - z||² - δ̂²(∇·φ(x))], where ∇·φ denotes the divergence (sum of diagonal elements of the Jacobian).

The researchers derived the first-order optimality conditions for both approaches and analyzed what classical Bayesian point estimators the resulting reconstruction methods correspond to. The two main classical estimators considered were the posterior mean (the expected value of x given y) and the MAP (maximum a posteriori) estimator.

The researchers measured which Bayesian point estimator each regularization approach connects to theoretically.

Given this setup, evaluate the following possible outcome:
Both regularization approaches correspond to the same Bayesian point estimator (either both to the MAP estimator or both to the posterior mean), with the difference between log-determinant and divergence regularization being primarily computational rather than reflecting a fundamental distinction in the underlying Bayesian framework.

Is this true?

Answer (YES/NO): NO